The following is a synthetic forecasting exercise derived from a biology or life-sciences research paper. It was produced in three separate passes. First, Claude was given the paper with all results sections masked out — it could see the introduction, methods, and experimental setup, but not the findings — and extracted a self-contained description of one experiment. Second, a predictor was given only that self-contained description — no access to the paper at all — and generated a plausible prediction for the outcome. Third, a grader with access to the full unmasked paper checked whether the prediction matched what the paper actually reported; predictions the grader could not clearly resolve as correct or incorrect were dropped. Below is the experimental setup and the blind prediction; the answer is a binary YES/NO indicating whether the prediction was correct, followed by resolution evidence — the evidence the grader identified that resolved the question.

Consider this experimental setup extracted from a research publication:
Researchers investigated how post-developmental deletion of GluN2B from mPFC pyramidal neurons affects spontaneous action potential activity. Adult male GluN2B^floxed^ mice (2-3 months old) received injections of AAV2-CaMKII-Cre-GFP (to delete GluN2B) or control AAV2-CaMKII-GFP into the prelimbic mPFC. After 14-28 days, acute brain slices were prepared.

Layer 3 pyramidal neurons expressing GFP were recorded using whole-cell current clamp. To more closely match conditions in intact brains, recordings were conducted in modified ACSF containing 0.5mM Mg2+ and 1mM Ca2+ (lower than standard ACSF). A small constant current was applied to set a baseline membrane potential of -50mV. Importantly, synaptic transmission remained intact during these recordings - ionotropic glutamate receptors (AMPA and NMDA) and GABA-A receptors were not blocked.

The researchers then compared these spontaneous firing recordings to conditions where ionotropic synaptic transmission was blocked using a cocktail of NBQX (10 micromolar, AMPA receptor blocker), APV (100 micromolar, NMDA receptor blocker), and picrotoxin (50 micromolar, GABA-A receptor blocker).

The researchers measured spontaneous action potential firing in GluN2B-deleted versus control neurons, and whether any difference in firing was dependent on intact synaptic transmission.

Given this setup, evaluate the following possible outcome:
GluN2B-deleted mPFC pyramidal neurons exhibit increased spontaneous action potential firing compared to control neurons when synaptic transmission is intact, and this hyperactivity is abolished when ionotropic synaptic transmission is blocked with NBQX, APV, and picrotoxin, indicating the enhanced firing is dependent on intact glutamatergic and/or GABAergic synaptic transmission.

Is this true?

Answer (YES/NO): YES